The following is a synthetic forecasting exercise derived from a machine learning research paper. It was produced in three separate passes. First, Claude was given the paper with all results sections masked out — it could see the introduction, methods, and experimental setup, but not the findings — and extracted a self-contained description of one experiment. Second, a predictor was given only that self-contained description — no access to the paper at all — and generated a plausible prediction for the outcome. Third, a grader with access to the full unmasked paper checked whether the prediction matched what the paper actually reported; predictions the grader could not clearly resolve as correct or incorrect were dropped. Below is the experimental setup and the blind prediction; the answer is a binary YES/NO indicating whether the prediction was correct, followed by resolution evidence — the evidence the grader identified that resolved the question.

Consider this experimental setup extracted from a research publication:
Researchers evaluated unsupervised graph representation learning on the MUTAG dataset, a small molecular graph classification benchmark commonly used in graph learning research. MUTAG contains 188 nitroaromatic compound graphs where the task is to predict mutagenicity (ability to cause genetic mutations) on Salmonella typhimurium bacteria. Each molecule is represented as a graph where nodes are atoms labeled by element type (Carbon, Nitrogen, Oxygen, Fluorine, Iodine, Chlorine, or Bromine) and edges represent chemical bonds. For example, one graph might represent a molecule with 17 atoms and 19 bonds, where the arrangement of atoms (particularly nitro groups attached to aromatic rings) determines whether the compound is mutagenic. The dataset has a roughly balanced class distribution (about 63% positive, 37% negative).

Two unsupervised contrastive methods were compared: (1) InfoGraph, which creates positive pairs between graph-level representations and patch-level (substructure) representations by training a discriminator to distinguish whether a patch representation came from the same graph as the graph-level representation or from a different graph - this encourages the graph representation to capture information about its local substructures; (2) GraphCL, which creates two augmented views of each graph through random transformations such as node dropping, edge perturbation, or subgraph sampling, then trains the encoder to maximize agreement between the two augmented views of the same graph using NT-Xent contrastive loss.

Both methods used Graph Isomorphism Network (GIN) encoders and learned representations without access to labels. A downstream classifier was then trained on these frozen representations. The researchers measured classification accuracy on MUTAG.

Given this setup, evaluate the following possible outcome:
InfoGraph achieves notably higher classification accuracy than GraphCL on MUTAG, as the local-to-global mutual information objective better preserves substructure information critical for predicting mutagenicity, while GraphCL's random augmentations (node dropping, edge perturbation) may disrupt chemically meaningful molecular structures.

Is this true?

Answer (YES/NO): YES